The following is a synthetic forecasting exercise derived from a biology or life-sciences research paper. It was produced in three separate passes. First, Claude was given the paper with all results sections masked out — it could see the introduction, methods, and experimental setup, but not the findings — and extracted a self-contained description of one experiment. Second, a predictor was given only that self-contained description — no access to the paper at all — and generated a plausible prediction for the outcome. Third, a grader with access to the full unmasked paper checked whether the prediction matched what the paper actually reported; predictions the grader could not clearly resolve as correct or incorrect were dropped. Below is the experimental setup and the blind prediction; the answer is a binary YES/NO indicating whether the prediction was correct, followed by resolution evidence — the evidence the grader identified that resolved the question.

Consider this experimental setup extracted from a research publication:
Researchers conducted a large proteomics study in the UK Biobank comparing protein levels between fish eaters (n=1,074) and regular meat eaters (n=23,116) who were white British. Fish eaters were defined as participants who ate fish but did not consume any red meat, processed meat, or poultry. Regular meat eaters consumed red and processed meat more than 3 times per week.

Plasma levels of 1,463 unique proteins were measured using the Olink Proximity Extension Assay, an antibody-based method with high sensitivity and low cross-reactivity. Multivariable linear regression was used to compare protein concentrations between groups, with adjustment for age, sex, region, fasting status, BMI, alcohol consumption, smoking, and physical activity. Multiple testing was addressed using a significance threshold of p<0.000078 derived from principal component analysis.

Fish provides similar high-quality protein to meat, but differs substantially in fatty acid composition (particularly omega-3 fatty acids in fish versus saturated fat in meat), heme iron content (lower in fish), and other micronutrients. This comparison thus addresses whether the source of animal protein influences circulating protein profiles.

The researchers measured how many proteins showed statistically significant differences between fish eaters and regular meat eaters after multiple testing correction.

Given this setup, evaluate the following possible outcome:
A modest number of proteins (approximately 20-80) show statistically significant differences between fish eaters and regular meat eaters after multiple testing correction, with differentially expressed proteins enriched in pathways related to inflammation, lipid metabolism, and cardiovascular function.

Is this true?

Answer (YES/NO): NO